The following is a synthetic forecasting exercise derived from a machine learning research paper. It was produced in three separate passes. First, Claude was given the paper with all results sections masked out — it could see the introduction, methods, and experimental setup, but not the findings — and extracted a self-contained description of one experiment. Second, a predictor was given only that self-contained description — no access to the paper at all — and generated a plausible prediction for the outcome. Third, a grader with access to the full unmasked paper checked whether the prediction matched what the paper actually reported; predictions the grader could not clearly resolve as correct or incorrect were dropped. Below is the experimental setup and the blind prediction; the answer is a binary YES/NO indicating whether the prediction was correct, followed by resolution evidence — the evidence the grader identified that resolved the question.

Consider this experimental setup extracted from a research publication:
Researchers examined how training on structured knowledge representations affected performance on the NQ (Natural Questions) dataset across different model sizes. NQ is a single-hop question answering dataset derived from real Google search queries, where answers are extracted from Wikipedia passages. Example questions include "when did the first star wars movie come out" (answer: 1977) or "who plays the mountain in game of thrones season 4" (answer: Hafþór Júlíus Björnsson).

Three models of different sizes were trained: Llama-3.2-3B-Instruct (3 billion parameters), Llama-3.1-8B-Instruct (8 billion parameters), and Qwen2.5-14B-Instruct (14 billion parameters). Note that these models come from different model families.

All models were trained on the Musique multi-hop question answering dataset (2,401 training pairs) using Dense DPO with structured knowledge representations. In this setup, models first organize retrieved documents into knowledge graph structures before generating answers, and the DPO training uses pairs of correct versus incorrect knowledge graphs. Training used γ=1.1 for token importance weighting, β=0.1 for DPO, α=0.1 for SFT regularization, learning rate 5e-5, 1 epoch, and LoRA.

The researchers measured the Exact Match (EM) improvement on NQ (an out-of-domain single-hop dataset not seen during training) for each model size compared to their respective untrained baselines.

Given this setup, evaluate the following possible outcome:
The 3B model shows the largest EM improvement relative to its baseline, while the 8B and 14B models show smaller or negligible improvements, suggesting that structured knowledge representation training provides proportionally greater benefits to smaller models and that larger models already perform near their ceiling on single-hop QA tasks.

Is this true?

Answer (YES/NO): NO